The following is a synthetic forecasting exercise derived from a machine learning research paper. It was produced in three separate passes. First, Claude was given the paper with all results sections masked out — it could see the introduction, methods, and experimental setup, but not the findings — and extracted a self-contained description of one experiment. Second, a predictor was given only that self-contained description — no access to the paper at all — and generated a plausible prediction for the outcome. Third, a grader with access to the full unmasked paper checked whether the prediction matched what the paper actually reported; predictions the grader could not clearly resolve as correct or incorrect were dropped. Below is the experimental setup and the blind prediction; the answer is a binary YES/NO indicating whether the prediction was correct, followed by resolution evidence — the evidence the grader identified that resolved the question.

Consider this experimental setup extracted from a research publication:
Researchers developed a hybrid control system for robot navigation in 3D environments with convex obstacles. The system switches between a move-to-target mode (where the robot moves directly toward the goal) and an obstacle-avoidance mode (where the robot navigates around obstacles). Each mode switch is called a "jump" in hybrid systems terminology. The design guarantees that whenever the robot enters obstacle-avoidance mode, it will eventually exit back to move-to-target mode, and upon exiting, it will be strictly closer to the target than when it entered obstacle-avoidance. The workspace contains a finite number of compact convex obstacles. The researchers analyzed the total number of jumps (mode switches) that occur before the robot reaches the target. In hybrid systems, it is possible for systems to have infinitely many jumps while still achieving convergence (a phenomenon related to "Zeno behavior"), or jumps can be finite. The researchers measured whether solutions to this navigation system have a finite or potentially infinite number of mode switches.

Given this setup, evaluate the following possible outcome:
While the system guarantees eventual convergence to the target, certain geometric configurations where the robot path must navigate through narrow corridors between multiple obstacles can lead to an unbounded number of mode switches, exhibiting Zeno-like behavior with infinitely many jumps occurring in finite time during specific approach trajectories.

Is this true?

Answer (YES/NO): NO